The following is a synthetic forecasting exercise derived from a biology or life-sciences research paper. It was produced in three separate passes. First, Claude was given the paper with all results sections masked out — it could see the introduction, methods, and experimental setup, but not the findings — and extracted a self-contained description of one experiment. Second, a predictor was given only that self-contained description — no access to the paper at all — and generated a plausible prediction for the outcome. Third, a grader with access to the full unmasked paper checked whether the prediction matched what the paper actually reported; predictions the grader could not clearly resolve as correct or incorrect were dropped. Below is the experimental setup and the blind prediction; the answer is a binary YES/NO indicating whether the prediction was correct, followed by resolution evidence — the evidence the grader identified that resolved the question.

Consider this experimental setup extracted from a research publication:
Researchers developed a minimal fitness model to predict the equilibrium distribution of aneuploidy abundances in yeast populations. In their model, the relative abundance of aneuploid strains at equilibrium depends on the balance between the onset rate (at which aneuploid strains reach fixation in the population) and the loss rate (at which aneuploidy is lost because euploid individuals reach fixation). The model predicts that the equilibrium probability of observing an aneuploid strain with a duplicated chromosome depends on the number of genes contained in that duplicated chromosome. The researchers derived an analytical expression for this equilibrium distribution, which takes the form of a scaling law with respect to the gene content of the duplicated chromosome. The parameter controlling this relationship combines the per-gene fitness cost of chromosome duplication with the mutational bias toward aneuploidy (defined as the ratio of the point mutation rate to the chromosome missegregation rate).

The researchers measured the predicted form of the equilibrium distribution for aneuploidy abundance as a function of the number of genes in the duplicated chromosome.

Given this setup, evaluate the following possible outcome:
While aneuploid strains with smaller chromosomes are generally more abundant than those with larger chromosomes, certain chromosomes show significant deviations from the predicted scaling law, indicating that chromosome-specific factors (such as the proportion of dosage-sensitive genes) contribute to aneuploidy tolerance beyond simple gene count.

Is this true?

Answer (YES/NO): NO